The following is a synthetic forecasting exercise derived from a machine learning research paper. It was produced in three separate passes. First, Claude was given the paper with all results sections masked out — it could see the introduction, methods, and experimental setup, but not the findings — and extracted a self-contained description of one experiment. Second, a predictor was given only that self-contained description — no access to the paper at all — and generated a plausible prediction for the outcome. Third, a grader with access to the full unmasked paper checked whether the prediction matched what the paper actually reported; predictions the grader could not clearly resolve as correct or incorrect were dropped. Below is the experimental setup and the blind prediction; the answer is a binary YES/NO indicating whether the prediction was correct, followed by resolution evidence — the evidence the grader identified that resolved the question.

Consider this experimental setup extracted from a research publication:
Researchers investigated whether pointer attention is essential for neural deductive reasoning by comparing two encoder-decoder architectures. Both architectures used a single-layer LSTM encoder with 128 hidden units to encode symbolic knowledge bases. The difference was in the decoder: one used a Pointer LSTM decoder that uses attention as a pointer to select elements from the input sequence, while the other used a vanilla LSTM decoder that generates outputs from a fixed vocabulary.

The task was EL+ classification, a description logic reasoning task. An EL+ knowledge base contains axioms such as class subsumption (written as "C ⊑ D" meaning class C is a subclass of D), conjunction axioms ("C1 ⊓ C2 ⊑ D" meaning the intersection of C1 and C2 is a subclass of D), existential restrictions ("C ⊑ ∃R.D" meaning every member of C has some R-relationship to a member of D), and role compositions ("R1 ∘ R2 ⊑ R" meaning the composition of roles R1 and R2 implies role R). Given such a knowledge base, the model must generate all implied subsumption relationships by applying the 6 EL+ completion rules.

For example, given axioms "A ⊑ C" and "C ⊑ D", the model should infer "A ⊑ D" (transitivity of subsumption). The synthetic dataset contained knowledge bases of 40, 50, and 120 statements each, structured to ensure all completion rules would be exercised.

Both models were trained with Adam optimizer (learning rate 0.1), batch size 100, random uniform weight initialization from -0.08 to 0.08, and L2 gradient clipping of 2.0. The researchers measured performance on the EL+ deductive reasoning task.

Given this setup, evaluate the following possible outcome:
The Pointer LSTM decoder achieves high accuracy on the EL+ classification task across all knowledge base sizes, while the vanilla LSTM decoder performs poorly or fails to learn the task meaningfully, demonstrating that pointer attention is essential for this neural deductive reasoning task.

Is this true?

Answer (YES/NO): YES